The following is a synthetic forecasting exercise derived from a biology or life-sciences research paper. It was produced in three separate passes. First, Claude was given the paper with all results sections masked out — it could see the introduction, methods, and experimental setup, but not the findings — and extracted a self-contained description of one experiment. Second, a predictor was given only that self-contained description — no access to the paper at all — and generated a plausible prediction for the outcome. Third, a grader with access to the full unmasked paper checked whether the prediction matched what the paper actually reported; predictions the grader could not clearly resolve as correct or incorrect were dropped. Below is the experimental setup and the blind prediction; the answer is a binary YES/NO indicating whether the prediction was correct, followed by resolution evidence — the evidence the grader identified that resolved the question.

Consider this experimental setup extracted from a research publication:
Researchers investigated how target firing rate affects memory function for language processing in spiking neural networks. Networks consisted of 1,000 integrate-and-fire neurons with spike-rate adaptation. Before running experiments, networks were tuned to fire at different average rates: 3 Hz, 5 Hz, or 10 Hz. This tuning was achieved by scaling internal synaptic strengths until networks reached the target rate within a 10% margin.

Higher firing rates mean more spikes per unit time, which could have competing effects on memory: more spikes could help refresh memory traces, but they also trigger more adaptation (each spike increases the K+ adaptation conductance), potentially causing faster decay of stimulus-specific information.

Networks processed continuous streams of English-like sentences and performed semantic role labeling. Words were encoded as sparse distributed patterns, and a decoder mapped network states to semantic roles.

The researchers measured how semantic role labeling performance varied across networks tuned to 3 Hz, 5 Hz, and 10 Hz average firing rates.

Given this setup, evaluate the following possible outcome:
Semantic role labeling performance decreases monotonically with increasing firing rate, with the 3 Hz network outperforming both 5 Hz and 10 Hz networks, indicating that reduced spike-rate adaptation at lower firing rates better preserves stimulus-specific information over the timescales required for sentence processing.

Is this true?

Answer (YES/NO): YES